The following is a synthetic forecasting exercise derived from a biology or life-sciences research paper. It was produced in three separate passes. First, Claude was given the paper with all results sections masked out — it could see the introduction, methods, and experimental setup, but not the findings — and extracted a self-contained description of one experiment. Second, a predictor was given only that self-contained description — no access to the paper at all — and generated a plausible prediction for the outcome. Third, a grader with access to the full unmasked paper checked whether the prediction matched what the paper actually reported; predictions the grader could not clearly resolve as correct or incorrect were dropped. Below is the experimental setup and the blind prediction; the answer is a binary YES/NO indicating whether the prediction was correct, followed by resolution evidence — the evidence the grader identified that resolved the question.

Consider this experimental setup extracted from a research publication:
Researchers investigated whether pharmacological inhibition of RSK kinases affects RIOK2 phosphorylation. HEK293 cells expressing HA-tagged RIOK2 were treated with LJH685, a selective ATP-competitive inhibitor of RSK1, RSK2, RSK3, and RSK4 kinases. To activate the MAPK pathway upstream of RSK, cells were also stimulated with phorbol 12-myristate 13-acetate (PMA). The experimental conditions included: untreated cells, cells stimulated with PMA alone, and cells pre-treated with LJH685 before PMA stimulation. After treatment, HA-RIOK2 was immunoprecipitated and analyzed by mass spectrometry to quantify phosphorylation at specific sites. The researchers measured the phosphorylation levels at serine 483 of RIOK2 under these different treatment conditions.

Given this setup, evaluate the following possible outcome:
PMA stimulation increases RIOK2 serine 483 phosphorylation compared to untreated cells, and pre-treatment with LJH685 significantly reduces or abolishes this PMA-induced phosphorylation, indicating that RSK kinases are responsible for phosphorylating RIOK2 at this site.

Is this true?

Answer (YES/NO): YES